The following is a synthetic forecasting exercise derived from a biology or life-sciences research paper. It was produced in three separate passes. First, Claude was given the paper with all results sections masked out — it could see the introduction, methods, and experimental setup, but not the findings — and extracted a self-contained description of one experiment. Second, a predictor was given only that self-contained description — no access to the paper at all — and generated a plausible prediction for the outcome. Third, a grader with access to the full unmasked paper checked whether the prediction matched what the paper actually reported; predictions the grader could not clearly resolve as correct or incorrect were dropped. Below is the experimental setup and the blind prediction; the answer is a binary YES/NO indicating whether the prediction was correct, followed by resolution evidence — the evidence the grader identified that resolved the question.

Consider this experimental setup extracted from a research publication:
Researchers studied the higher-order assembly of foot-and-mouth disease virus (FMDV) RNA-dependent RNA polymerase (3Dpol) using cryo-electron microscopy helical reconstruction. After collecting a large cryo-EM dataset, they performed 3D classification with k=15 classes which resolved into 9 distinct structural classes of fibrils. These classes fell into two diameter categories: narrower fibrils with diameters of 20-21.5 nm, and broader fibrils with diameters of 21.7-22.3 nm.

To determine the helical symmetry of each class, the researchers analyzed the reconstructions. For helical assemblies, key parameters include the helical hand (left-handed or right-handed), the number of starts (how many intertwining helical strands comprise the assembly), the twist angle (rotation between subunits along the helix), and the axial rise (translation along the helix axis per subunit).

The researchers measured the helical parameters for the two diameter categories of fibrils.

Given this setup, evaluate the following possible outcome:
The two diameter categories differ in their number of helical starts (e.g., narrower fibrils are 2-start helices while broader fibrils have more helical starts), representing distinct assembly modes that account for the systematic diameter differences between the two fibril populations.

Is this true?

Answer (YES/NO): NO